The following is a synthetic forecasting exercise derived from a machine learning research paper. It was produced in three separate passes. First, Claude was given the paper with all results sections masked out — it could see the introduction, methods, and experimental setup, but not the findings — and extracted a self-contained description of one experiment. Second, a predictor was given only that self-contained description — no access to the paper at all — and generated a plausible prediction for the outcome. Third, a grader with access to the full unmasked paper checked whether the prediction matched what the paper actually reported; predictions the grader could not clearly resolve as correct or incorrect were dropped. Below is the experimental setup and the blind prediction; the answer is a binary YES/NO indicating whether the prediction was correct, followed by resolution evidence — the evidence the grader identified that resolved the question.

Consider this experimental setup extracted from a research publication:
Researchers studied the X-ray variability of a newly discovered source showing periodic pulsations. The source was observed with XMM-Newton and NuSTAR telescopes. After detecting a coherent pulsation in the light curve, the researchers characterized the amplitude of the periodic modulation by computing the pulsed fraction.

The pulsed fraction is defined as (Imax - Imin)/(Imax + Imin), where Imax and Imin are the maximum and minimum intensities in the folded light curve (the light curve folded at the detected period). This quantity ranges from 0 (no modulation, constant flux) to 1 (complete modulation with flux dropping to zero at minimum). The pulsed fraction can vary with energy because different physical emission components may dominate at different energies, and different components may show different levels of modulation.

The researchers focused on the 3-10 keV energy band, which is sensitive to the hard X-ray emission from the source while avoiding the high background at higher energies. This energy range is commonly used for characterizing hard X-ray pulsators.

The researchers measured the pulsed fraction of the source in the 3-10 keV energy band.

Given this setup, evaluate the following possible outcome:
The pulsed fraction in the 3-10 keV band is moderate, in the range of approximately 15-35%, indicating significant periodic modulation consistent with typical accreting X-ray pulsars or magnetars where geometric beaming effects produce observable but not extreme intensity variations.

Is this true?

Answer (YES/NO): NO